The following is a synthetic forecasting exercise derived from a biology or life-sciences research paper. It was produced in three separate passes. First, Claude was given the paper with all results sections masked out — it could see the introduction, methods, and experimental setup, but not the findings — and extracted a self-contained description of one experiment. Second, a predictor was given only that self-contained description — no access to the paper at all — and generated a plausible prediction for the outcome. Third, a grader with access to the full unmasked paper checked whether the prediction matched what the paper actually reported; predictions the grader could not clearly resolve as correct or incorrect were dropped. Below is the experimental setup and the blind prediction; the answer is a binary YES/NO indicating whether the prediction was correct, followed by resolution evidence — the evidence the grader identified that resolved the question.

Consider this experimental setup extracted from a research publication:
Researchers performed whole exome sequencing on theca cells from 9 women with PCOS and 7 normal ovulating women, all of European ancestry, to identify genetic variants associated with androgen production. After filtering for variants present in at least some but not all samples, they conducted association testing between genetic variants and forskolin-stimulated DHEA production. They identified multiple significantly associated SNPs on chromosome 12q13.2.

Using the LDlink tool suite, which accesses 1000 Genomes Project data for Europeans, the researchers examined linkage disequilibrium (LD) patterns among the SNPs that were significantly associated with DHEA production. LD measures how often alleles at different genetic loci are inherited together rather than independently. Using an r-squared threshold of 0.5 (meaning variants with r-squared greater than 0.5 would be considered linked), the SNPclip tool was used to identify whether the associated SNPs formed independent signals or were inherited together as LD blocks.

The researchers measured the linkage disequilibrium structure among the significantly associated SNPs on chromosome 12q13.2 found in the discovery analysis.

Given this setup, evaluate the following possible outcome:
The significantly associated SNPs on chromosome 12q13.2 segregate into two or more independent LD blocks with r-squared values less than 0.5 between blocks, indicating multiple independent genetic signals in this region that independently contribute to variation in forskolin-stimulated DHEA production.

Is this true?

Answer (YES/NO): YES